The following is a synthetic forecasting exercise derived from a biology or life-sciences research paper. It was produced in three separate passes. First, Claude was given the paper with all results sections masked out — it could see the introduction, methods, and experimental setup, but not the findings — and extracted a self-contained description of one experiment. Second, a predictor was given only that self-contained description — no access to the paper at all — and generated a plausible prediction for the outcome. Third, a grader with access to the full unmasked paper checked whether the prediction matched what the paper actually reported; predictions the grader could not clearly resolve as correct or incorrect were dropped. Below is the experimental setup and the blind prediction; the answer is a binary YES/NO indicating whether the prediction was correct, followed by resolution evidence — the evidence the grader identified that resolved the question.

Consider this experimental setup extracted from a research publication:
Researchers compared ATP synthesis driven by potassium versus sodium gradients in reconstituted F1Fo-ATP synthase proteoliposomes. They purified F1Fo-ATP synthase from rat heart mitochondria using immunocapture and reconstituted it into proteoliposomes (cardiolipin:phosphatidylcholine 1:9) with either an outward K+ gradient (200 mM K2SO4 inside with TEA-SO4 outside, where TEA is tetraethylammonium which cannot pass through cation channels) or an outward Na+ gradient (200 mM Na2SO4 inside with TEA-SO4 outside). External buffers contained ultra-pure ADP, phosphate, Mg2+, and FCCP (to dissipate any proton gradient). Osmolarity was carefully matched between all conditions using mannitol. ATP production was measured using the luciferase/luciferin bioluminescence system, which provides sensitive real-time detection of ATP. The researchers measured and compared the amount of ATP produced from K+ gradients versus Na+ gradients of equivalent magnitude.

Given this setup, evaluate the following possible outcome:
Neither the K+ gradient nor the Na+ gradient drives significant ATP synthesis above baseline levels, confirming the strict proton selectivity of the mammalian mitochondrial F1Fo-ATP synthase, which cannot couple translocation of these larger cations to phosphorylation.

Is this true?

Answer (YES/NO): NO